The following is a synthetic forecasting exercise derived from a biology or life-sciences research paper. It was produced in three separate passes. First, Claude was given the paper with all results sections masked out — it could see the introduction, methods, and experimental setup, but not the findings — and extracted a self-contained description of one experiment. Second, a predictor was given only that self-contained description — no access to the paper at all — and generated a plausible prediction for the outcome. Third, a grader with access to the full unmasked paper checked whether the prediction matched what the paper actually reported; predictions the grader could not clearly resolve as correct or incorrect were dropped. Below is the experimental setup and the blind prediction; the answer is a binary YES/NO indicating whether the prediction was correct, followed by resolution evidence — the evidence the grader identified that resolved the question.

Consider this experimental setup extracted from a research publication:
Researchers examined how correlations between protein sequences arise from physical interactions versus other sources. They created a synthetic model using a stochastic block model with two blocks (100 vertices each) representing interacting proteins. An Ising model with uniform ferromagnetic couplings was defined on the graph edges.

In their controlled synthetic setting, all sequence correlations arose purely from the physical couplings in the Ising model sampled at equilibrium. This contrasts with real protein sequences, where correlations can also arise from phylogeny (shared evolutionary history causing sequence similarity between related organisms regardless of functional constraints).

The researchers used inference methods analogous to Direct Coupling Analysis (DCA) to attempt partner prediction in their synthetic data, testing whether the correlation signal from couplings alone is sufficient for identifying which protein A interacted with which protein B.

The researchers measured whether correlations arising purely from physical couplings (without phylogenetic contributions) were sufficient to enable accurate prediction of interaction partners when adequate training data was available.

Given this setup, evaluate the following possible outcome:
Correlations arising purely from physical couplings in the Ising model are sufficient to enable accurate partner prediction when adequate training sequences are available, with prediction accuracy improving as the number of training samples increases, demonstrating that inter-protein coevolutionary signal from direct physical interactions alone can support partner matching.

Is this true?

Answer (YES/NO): YES